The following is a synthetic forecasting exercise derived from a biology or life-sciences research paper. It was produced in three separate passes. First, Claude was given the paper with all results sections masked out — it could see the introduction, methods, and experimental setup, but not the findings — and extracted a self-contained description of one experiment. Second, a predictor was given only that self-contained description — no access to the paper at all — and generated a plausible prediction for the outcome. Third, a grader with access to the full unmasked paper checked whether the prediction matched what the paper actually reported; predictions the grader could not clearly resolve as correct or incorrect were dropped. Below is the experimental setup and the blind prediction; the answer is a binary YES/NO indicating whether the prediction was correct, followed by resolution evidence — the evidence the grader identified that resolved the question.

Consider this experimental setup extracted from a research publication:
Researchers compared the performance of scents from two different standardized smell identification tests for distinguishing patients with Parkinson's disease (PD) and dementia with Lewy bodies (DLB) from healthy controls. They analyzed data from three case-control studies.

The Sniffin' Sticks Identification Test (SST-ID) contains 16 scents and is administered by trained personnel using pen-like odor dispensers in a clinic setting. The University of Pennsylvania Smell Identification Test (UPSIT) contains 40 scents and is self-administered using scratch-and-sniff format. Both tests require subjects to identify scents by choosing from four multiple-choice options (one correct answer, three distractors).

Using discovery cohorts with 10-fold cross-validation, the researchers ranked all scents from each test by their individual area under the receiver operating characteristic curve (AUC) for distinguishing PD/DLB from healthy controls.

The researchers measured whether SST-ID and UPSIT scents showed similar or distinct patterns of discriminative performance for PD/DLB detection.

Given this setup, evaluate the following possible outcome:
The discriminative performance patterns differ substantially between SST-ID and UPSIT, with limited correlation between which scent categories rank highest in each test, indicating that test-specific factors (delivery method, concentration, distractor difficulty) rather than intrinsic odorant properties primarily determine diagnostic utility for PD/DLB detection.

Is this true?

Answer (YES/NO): NO